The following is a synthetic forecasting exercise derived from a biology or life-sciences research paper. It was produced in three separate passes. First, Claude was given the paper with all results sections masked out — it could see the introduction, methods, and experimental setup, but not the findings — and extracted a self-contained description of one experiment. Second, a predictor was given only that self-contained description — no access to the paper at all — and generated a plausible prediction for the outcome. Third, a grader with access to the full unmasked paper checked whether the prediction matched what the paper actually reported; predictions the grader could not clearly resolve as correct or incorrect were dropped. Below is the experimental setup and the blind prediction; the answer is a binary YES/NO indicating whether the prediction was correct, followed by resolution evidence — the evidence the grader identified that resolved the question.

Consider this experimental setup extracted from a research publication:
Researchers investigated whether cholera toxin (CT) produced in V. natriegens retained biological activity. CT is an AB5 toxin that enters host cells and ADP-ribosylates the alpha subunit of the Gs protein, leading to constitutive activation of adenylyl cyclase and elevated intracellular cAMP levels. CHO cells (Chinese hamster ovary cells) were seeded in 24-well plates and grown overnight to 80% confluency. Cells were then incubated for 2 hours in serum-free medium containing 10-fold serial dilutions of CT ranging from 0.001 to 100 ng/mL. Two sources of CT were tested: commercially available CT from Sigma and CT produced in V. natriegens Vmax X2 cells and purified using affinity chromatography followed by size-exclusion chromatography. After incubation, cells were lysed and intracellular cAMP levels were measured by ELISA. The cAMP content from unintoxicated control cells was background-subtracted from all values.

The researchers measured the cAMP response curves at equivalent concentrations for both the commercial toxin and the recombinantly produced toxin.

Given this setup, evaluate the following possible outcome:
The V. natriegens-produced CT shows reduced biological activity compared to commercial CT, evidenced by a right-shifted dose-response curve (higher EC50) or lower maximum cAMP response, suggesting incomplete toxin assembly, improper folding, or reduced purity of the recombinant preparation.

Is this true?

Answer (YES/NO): NO